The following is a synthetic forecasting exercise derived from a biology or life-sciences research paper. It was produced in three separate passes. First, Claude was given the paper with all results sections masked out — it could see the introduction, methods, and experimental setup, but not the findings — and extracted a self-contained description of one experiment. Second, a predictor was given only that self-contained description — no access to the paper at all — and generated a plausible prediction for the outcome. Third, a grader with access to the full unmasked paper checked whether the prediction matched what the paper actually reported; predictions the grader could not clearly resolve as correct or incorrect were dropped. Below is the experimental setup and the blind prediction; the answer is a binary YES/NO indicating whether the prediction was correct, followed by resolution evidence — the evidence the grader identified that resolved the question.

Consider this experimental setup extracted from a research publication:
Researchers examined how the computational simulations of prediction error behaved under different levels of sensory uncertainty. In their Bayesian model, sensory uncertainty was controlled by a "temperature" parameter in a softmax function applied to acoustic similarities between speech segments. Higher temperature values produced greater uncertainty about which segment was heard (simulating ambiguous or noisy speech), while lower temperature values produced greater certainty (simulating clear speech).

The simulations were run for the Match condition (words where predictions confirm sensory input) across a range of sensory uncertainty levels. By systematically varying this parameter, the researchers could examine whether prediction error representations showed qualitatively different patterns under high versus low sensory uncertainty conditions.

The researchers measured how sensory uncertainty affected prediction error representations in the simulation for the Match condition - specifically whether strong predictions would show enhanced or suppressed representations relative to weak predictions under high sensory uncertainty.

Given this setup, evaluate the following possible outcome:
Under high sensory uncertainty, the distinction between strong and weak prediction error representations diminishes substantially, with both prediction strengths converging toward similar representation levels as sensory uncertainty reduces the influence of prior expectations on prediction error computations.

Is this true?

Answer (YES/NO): NO